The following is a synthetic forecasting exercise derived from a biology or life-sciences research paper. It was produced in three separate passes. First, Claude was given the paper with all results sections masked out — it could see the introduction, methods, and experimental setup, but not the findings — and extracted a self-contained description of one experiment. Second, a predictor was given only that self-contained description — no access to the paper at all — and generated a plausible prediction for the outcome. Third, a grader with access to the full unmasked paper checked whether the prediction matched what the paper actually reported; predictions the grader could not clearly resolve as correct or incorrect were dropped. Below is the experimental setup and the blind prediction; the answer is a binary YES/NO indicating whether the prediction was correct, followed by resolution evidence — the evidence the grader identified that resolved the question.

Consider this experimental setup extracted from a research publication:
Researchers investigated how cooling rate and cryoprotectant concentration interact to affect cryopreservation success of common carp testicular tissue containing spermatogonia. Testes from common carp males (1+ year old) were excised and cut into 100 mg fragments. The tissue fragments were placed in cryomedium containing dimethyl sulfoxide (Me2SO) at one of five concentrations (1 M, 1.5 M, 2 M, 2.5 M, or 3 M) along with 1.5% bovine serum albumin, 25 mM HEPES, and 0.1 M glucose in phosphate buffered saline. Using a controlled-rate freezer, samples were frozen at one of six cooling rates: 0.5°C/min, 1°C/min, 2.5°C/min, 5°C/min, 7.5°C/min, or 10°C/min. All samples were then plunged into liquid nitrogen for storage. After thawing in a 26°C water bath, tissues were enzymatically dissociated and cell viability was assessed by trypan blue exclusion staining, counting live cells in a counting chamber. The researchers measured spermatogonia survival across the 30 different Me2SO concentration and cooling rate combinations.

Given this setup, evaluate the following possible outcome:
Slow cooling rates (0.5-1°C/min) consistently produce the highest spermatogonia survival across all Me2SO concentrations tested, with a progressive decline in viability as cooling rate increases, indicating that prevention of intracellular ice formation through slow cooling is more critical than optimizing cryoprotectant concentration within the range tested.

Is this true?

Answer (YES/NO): NO